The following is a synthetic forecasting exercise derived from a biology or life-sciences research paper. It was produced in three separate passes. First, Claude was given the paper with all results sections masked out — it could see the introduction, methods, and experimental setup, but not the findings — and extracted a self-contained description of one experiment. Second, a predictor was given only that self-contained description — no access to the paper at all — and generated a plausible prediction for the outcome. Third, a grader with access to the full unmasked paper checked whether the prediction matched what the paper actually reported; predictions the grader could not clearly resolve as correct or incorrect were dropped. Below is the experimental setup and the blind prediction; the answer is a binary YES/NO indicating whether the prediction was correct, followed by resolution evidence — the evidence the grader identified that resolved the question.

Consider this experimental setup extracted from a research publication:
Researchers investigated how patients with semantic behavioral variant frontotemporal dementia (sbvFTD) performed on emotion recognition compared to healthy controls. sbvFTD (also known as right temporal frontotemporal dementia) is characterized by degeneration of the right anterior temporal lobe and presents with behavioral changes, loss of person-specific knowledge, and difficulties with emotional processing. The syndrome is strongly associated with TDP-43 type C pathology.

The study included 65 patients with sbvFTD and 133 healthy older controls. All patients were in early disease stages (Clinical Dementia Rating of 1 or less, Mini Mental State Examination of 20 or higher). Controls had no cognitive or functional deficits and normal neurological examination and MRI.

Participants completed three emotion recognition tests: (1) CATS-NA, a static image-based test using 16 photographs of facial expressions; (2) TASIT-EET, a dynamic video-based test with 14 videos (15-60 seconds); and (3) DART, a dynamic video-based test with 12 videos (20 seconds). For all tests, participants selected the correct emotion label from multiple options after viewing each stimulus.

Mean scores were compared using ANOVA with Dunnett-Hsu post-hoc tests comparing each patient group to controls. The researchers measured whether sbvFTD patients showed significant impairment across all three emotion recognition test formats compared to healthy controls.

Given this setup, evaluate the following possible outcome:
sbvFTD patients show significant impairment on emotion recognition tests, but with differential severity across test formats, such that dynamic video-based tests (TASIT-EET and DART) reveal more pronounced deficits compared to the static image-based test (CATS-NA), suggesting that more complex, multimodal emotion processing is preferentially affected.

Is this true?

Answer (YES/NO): NO